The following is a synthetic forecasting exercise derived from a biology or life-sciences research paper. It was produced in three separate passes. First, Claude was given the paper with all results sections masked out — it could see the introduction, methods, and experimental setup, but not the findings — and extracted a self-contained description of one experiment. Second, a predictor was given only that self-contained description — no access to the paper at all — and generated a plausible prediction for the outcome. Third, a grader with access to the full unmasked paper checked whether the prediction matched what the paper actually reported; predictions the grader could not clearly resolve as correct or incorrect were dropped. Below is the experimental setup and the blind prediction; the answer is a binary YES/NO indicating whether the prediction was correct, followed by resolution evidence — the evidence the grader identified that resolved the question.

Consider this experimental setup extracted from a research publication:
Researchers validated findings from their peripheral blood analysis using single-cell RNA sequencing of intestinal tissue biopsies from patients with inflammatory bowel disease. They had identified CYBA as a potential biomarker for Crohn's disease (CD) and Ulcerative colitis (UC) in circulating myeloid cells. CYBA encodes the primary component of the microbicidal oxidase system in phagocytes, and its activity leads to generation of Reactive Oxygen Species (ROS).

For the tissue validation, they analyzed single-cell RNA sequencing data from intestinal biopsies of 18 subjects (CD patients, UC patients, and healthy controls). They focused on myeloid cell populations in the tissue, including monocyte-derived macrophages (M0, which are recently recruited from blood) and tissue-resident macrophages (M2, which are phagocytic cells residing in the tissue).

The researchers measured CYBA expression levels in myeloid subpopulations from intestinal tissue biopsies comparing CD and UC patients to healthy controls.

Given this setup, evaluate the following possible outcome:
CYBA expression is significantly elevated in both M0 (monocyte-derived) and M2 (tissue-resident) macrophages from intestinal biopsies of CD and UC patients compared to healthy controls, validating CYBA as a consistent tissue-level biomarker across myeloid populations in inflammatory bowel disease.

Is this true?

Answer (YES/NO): YES